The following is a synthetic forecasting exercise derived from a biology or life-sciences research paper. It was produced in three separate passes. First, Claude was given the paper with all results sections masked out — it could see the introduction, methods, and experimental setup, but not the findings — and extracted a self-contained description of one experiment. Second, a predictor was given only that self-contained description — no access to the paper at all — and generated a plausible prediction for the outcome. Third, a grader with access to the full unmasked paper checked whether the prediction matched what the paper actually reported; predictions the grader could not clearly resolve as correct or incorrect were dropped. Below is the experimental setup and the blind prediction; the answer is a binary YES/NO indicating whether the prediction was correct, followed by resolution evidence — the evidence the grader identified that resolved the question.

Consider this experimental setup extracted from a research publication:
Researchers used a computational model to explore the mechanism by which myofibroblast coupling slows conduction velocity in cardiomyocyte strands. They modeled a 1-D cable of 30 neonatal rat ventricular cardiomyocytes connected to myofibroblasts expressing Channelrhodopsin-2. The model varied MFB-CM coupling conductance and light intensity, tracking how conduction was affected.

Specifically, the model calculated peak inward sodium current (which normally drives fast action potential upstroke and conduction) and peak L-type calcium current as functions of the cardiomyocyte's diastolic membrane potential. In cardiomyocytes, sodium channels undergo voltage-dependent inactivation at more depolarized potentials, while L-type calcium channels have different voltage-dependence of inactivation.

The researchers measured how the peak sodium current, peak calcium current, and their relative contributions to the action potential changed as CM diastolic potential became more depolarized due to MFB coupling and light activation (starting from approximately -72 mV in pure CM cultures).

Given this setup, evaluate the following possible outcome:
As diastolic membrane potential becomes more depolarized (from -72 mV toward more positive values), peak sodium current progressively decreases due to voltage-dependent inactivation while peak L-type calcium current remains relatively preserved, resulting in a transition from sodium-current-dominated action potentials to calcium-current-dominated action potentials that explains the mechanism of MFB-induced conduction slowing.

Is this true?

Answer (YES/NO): NO